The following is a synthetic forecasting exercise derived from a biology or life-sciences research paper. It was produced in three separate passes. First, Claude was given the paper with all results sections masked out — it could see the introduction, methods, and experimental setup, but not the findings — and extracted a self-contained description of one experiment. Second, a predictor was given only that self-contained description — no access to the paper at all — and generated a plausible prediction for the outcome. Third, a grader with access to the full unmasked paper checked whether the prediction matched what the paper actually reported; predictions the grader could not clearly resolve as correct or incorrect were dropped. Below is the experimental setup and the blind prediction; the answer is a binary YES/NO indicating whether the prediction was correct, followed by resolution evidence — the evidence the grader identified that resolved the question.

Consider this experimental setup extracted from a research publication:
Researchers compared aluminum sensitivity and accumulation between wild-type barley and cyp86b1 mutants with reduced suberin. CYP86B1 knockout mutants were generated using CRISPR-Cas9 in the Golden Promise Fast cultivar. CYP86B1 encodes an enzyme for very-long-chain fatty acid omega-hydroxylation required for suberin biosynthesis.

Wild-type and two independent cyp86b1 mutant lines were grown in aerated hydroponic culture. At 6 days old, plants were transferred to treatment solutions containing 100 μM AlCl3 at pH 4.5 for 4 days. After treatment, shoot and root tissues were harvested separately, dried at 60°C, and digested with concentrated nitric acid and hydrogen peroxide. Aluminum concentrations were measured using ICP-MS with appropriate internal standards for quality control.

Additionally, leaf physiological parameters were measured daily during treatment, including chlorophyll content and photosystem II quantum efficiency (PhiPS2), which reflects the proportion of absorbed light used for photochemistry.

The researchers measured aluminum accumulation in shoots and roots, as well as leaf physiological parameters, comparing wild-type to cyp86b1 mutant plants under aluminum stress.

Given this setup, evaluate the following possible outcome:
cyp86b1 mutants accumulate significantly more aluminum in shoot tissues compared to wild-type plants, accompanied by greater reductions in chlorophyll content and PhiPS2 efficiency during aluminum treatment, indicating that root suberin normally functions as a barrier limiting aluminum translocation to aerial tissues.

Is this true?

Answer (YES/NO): NO